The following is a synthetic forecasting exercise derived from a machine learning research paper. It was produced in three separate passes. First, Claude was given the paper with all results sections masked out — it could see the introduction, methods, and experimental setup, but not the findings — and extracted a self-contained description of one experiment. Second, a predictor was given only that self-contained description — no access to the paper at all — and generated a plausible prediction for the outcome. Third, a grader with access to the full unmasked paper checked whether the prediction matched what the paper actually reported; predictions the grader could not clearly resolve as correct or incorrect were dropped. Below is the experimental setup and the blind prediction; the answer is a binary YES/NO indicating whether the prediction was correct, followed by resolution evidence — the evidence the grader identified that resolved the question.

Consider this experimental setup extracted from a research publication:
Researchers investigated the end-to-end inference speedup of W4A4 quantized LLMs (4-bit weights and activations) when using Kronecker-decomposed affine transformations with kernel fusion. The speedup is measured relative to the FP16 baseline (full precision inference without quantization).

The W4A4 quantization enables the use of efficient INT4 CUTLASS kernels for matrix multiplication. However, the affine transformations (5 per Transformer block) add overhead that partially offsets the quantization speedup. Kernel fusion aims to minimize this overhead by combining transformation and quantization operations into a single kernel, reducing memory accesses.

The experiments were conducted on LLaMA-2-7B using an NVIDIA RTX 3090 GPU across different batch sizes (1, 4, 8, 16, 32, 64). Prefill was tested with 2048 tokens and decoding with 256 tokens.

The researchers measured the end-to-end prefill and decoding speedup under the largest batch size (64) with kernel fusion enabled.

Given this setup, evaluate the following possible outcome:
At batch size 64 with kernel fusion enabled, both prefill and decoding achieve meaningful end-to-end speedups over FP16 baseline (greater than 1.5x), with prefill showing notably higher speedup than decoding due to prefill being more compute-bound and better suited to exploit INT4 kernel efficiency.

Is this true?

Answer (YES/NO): YES